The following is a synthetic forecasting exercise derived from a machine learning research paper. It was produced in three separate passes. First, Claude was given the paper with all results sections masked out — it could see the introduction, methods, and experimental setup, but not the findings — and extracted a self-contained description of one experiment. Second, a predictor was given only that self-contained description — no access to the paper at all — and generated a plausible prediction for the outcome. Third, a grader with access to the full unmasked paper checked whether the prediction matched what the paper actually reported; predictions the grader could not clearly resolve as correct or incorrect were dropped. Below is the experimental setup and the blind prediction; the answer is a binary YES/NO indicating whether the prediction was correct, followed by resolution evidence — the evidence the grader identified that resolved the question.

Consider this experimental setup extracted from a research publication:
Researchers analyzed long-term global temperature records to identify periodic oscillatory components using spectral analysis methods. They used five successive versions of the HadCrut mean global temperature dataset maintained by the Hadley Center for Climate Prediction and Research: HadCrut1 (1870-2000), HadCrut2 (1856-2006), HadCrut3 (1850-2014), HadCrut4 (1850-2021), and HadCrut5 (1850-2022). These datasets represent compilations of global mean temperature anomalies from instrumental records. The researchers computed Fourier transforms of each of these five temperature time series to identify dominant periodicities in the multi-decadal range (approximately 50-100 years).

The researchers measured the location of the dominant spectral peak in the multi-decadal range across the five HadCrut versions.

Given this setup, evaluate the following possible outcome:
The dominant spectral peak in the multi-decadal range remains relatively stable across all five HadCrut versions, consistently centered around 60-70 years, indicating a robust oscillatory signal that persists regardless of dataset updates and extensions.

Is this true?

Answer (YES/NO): NO